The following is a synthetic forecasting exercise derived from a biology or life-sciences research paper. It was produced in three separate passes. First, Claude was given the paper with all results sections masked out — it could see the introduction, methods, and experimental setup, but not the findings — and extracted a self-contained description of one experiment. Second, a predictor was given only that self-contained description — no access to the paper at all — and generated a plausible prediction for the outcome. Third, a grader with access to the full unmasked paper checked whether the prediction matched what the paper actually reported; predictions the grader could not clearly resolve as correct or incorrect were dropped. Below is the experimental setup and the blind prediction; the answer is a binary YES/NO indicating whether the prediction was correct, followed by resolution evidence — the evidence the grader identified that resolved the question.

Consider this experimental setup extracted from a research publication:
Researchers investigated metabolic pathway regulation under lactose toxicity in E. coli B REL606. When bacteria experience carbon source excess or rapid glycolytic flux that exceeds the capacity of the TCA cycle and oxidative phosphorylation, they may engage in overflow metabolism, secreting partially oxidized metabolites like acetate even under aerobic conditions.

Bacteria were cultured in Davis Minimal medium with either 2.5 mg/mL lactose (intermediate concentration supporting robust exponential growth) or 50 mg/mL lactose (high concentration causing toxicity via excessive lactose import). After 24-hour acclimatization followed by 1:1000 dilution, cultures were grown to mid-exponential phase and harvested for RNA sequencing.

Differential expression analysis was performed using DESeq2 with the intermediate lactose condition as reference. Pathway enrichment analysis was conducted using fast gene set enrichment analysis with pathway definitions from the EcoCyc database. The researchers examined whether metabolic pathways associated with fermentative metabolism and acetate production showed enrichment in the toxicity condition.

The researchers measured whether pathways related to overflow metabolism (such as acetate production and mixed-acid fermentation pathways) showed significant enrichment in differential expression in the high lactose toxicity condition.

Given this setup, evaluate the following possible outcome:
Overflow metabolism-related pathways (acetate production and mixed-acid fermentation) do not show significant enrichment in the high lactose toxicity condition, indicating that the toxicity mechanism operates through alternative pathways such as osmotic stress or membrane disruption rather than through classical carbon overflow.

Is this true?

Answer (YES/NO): NO